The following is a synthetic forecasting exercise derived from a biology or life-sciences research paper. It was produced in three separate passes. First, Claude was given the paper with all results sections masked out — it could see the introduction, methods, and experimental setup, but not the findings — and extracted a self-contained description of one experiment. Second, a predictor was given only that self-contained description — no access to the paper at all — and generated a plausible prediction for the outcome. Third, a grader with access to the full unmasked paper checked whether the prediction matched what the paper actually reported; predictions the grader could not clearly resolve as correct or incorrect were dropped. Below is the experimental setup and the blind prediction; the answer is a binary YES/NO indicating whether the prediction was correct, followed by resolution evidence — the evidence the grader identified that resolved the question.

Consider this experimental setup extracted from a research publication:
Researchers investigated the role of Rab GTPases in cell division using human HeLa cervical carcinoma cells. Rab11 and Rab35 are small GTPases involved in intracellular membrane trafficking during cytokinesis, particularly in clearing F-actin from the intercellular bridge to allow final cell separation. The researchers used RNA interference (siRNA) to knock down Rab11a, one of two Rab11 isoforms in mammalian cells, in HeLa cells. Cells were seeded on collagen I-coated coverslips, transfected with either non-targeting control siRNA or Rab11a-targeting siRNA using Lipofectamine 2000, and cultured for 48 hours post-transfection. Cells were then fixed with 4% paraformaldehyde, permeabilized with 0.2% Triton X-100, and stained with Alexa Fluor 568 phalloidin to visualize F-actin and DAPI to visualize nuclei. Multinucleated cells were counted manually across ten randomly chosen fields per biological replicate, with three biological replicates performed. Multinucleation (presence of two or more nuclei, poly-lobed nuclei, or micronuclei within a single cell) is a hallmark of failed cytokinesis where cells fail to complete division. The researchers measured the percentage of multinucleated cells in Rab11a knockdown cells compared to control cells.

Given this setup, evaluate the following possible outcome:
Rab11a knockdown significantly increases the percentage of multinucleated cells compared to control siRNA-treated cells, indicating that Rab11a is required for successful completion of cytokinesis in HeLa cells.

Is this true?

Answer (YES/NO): YES